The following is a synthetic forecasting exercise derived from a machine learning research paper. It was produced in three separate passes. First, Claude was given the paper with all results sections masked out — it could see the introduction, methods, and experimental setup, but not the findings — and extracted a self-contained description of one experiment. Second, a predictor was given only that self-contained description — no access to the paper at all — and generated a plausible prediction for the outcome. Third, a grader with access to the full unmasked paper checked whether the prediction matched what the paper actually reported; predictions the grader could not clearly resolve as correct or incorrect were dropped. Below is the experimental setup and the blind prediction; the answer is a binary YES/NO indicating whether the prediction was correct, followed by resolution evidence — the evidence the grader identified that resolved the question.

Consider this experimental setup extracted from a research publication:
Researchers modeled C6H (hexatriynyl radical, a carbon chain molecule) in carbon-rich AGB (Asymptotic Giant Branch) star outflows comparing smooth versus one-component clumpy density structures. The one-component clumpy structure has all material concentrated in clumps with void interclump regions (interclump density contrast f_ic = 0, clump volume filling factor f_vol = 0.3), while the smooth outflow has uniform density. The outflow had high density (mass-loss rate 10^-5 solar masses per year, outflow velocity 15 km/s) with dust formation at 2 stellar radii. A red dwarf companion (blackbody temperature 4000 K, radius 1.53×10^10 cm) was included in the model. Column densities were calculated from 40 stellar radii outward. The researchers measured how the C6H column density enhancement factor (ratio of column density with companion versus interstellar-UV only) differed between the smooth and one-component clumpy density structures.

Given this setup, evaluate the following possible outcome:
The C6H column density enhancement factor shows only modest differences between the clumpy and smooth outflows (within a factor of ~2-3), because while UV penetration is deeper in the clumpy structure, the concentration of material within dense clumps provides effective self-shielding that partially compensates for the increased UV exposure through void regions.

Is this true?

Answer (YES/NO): NO